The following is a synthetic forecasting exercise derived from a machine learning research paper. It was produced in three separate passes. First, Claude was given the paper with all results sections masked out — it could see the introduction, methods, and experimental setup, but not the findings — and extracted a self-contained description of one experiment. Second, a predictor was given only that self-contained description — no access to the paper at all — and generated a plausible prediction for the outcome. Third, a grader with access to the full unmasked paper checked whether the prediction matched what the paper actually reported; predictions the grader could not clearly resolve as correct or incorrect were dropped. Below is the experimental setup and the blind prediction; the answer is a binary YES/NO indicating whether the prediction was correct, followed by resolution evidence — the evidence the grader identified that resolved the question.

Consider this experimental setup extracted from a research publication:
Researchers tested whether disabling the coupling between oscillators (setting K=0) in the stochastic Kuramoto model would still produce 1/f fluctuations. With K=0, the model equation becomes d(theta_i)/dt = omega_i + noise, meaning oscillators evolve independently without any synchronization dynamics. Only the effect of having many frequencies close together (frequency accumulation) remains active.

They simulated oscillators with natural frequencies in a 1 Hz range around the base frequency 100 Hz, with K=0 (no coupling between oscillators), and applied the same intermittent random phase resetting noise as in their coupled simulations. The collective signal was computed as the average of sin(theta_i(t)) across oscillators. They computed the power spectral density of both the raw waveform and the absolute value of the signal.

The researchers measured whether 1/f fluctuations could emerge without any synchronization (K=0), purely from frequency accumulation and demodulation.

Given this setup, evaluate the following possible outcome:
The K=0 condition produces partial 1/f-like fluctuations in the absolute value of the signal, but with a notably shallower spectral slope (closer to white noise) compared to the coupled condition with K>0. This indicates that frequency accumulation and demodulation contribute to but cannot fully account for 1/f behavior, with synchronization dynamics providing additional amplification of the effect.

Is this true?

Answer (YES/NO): NO